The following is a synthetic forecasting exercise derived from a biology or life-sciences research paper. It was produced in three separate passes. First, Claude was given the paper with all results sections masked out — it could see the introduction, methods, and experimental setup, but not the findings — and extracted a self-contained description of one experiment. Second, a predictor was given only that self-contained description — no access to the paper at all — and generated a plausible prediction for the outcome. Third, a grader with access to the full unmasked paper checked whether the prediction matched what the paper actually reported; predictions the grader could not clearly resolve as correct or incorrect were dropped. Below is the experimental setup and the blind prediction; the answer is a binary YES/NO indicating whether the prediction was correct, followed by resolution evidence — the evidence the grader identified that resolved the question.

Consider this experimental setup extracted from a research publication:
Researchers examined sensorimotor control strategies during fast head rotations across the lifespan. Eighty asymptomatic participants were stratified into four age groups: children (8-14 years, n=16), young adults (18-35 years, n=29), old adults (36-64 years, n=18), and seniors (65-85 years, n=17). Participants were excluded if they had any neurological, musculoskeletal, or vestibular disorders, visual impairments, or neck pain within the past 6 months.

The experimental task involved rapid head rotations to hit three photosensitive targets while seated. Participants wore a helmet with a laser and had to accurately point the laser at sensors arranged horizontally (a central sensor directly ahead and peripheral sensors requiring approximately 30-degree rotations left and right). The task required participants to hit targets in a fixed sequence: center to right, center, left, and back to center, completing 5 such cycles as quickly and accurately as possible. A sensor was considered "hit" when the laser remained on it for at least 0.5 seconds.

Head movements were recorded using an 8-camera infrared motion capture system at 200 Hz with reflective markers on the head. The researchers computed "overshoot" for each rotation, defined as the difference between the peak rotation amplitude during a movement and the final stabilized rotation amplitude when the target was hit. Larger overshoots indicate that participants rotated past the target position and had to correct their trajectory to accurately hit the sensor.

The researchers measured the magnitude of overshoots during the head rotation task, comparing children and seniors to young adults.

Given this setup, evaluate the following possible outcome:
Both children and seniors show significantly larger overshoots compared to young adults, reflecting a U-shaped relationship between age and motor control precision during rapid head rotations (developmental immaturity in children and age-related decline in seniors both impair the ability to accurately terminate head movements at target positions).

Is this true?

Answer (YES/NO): NO